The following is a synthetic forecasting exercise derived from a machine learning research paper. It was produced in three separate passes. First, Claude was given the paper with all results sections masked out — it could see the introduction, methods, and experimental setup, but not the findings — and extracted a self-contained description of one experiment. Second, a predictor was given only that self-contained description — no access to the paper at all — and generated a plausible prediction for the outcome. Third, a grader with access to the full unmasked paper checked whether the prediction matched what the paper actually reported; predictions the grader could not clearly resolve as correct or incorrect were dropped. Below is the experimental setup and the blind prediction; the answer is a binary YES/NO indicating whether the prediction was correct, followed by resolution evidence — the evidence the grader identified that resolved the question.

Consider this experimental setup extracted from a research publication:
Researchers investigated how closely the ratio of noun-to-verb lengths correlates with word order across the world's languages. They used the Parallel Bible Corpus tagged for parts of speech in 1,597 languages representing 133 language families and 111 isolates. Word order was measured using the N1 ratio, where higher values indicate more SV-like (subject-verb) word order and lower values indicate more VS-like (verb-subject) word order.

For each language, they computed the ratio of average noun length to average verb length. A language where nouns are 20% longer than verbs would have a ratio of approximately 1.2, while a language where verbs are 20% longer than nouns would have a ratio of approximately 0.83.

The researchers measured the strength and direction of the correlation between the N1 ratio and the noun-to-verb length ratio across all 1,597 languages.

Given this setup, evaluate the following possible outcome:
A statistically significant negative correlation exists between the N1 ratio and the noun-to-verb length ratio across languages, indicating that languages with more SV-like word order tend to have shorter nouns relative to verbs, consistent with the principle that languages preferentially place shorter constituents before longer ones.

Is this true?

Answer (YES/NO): NO